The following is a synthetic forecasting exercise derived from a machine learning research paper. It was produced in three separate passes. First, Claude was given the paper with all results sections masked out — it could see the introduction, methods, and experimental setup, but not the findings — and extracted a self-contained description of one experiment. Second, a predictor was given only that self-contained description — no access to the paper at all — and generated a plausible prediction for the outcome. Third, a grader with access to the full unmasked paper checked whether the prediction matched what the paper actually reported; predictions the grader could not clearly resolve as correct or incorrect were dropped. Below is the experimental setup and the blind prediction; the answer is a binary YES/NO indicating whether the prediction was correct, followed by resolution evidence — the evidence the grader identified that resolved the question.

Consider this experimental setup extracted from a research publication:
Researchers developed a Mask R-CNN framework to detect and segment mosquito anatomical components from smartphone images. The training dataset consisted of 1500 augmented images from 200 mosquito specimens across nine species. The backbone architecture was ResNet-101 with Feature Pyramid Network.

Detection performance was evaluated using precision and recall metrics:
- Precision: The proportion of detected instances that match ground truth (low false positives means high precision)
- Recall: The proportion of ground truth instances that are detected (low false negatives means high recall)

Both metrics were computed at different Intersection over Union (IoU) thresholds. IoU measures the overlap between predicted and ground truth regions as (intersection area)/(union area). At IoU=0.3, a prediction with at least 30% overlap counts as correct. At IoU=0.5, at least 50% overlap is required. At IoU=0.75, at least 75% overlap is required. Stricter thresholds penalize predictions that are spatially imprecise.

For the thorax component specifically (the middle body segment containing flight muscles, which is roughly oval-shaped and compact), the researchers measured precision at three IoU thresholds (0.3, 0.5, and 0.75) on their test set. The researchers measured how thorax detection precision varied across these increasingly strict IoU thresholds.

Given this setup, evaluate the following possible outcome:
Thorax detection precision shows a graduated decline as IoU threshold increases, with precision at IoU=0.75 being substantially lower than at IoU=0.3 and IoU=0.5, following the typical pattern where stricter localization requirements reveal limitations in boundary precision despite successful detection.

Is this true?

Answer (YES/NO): NO